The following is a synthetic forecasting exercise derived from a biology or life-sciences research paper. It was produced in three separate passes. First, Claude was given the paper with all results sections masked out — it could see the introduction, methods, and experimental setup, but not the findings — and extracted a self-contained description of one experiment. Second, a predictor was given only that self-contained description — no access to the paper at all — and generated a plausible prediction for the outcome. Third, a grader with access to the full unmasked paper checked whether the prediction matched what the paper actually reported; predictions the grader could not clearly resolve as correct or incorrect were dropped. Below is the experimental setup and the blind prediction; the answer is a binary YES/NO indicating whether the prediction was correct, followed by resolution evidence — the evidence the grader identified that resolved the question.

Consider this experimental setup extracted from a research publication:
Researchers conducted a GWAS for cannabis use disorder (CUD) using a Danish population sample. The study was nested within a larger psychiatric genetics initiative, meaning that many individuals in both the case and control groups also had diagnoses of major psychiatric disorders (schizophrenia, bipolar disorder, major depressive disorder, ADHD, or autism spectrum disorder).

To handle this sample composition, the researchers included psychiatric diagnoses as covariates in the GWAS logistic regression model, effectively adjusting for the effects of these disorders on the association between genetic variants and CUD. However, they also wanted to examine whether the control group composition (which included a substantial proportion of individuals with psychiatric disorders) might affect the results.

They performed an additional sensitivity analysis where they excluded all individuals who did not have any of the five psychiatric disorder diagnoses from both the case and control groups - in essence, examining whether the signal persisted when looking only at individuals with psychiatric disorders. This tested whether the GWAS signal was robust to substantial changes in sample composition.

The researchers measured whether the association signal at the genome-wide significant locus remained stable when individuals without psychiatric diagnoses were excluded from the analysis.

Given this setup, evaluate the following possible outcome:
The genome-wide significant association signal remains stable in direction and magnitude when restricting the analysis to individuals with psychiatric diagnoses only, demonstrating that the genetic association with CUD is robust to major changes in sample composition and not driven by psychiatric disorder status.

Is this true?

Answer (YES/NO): YES